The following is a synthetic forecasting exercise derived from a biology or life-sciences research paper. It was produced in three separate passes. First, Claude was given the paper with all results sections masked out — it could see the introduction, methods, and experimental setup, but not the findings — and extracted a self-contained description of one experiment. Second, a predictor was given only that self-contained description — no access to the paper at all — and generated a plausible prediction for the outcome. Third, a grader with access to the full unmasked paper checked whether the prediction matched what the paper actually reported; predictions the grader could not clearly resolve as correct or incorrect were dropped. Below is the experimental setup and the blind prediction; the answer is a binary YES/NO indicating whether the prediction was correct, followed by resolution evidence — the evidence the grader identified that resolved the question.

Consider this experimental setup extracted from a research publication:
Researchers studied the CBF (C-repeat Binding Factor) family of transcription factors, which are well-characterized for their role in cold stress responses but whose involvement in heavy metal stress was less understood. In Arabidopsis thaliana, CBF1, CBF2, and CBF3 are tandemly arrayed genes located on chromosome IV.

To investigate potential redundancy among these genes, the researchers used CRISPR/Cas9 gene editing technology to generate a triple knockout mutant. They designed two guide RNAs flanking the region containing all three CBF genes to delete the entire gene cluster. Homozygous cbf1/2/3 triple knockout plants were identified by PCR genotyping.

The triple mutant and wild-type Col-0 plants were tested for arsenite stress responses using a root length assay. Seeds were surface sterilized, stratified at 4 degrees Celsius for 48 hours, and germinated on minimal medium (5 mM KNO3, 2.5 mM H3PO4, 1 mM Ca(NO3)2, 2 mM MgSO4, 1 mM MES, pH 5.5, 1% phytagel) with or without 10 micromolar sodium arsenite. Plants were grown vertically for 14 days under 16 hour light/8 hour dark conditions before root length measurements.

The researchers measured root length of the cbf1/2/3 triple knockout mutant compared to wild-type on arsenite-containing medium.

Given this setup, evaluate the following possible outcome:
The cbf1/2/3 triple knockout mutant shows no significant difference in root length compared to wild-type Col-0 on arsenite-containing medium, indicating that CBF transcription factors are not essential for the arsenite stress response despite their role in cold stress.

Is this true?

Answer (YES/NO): NO